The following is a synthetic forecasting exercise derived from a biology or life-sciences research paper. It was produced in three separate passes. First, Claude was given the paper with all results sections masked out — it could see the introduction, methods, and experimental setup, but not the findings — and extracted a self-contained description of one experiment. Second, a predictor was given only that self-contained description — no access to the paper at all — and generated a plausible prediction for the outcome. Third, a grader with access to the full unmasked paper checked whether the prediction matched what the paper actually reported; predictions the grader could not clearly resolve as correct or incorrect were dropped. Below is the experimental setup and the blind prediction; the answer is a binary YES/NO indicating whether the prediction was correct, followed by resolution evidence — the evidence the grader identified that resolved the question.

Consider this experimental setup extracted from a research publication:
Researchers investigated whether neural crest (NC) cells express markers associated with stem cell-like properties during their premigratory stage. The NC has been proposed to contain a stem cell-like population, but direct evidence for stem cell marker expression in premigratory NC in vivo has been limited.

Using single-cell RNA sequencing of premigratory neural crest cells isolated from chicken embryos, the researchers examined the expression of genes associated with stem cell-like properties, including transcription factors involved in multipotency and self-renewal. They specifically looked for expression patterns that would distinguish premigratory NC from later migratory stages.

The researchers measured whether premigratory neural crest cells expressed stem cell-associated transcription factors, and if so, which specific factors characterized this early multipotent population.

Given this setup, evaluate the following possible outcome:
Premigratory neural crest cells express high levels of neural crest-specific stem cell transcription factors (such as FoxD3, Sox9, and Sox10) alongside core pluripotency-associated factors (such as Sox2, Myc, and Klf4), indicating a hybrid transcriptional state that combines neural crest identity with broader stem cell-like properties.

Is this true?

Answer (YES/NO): NO